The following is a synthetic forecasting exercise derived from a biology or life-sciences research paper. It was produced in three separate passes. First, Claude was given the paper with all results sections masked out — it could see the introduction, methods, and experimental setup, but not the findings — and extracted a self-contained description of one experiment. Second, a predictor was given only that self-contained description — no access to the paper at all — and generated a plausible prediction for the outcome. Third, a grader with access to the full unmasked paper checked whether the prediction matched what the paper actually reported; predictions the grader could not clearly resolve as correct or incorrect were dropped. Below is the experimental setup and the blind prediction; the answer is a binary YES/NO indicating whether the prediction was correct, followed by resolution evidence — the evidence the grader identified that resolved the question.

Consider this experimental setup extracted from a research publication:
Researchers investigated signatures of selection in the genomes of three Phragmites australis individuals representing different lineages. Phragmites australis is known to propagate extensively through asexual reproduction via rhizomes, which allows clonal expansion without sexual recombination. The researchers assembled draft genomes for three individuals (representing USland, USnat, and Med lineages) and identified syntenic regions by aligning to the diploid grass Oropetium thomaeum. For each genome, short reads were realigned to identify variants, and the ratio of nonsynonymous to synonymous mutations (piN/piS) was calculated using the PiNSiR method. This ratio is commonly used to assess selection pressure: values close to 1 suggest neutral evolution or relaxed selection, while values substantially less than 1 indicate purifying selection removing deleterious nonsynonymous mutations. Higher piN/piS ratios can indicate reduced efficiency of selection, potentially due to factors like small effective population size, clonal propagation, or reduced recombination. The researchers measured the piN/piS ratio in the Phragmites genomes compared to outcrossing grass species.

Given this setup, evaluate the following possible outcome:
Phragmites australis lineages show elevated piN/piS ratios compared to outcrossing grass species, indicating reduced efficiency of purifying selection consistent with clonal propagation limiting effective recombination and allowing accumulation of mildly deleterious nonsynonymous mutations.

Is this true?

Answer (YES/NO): YES